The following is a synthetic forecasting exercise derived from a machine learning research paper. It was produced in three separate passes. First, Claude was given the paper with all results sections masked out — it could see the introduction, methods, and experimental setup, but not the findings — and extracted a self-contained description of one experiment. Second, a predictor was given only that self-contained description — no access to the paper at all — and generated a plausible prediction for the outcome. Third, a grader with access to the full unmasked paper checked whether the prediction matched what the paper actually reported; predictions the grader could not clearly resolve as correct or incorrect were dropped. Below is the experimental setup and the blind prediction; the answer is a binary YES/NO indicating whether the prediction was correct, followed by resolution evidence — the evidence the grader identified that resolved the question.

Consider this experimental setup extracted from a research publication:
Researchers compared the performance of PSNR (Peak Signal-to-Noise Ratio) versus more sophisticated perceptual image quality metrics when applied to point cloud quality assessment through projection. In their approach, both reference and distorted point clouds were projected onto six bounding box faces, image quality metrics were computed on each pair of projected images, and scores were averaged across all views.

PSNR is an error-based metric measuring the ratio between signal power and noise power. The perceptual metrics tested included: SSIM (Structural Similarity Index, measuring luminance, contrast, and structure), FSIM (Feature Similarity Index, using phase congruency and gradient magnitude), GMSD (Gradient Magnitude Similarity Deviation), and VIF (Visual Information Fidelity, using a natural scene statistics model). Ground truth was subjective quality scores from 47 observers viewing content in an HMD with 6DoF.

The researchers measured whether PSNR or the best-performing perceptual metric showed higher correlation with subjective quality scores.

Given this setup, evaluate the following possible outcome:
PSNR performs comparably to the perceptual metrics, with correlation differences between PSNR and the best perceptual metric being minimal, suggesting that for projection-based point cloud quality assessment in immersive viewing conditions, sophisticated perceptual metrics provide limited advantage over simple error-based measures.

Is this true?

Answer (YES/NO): NO